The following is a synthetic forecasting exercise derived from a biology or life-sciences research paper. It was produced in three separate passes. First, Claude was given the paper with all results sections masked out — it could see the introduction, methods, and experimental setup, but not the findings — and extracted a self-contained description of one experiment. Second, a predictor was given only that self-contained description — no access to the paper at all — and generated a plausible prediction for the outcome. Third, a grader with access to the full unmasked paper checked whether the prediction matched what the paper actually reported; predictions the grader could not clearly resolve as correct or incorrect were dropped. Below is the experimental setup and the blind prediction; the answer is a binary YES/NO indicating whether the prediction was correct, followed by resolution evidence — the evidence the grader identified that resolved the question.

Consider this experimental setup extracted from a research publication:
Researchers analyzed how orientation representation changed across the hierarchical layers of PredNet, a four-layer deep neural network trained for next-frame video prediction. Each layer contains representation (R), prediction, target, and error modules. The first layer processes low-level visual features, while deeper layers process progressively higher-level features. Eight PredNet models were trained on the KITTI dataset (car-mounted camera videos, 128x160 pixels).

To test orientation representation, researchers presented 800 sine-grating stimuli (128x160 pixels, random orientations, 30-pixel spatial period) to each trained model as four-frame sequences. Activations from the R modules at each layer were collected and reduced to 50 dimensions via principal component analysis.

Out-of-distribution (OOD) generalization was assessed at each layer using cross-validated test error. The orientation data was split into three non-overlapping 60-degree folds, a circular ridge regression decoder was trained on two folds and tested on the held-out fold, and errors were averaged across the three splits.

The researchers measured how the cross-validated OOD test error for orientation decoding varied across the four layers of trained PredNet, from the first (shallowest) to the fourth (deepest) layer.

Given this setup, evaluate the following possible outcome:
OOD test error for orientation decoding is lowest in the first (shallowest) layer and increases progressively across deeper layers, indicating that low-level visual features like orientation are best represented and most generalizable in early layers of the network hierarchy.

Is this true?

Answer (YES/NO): NO